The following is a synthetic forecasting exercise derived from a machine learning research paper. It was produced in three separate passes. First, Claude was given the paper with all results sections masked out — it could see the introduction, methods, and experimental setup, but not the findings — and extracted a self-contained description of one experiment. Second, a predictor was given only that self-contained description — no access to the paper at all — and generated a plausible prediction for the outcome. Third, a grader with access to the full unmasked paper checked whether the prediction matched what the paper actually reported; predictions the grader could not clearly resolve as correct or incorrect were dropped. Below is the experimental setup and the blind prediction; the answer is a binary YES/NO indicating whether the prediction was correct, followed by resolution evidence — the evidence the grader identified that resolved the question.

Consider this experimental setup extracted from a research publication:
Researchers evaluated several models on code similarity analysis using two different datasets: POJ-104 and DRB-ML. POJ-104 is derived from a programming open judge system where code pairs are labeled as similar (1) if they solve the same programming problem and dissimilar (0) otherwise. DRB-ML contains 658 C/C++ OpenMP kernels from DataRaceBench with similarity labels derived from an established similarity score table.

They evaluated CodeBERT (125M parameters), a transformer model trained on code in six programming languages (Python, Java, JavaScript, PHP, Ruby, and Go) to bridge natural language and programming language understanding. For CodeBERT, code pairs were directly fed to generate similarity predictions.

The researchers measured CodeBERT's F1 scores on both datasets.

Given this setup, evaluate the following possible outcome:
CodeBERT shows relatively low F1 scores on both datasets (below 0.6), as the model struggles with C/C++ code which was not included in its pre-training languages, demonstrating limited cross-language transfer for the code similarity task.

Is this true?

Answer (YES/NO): NO